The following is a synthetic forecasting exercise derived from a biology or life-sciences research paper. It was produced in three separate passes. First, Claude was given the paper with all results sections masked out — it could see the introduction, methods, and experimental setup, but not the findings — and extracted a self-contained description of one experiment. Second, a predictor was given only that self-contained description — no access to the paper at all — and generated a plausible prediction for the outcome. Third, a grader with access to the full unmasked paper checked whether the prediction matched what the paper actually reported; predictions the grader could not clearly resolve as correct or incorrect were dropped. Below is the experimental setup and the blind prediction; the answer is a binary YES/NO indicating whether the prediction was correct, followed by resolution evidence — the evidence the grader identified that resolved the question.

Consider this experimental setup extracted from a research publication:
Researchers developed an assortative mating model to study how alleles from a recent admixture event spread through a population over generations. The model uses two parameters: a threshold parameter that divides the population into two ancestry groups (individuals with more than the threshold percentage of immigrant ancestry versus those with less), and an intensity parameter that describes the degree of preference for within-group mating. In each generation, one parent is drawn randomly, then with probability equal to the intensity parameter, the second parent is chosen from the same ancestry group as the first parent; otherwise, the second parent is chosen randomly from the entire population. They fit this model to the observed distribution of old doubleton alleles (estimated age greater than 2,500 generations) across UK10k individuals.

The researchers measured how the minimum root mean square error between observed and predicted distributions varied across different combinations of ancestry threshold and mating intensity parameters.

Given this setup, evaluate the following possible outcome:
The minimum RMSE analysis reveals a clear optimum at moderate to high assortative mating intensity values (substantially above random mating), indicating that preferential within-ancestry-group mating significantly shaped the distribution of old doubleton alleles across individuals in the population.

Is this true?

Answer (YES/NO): NO